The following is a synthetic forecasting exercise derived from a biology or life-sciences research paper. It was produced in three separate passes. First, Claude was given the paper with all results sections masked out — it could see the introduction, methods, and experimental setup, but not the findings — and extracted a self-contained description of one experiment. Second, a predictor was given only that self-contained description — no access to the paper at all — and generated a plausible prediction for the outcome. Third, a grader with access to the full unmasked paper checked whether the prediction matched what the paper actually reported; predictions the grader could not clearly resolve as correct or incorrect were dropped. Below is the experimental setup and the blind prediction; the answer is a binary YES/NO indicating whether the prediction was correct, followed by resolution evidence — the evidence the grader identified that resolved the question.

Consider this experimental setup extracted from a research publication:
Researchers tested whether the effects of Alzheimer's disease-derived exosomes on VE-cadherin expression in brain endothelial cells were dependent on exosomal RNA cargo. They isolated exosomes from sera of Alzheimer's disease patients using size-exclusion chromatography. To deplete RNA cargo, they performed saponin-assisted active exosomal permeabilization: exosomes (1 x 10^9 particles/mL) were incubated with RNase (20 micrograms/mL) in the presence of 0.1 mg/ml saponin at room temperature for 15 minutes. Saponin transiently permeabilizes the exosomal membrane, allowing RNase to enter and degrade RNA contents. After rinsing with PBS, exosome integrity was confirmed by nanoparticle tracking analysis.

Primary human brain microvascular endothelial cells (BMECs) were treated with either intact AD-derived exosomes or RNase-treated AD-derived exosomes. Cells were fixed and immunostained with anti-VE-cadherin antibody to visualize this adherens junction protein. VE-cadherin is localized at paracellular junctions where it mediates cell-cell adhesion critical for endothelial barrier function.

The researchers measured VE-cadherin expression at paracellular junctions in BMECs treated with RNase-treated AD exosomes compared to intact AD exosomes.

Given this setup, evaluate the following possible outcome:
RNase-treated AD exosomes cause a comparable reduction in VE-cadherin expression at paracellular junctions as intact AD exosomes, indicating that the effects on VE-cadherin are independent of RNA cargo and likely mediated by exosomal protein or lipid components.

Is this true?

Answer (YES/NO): NO